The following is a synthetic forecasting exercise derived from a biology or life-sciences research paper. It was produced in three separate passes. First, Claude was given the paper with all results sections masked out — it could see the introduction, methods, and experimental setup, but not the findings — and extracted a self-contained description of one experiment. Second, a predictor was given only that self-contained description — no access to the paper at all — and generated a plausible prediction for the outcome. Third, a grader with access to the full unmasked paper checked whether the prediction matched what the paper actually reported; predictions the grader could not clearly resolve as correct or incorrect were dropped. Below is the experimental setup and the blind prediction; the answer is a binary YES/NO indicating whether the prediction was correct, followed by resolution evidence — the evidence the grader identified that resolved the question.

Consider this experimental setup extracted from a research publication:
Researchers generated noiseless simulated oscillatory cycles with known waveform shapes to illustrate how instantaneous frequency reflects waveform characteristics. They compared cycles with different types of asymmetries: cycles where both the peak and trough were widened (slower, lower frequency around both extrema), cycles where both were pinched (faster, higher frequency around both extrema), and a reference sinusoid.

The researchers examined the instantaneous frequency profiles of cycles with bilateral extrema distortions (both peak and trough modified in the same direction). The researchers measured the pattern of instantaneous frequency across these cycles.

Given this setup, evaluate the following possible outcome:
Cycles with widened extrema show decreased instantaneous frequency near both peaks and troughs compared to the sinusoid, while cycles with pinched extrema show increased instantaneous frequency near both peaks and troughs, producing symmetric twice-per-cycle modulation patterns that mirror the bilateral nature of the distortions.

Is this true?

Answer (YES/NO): YES